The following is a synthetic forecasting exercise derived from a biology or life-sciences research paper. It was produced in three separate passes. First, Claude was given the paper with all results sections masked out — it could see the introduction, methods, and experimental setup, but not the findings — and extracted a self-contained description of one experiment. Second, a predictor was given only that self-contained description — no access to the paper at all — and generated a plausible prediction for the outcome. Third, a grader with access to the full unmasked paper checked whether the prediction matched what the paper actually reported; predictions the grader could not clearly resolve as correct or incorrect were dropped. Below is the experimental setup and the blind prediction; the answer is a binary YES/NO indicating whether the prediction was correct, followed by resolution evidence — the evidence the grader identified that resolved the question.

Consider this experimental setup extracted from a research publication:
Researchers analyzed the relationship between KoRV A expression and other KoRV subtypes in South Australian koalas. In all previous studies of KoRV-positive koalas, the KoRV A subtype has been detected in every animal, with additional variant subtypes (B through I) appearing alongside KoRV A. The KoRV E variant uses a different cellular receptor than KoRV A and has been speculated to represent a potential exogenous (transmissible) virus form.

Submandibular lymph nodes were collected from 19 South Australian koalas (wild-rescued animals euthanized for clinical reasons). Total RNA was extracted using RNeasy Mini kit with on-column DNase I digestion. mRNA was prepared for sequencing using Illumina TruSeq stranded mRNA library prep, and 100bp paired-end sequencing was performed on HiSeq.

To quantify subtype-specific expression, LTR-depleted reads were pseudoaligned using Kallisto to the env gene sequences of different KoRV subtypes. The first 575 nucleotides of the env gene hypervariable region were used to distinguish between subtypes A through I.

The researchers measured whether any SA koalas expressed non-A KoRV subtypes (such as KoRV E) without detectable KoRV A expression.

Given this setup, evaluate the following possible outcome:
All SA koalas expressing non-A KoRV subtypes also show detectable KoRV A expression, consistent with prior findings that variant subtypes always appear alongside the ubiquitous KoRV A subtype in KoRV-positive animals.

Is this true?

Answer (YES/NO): NO